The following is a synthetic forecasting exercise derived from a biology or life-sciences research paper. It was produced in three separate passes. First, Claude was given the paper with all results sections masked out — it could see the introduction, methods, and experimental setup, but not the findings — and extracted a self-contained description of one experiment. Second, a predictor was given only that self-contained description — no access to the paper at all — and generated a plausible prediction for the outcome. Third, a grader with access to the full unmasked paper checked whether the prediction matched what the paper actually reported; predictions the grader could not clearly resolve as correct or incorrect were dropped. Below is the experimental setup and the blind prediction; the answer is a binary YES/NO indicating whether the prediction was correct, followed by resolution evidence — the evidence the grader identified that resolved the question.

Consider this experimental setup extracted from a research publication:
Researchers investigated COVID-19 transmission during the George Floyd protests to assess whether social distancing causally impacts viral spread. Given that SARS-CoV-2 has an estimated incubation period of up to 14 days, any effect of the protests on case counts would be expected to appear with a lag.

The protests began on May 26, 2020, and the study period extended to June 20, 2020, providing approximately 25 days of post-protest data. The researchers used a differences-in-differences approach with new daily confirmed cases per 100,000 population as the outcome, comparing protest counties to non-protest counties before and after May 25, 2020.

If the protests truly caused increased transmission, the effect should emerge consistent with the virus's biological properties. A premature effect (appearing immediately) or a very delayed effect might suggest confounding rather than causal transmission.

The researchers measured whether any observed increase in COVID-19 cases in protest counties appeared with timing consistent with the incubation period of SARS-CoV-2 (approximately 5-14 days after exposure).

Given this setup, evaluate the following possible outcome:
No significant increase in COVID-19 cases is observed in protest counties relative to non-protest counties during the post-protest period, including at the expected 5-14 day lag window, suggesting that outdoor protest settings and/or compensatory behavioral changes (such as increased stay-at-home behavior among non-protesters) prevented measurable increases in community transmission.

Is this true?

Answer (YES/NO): NO